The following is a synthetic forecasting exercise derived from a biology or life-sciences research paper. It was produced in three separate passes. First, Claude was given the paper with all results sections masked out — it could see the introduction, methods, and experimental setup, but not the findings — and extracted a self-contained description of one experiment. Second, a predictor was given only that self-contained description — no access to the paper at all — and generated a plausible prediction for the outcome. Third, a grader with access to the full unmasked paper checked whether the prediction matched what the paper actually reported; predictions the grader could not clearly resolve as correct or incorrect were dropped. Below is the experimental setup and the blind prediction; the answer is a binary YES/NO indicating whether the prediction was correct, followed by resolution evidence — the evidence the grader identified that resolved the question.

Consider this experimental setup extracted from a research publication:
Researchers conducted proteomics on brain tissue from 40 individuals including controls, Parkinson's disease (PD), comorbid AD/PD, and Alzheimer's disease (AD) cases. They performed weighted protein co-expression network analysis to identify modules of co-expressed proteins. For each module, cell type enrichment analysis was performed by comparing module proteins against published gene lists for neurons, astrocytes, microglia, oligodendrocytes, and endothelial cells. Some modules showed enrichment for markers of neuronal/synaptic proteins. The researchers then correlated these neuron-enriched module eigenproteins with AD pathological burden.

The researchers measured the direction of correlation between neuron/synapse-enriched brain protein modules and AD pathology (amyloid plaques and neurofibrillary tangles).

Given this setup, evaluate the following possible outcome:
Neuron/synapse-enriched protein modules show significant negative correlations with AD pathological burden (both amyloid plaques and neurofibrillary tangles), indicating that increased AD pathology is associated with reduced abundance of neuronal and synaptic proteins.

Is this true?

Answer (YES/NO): YES